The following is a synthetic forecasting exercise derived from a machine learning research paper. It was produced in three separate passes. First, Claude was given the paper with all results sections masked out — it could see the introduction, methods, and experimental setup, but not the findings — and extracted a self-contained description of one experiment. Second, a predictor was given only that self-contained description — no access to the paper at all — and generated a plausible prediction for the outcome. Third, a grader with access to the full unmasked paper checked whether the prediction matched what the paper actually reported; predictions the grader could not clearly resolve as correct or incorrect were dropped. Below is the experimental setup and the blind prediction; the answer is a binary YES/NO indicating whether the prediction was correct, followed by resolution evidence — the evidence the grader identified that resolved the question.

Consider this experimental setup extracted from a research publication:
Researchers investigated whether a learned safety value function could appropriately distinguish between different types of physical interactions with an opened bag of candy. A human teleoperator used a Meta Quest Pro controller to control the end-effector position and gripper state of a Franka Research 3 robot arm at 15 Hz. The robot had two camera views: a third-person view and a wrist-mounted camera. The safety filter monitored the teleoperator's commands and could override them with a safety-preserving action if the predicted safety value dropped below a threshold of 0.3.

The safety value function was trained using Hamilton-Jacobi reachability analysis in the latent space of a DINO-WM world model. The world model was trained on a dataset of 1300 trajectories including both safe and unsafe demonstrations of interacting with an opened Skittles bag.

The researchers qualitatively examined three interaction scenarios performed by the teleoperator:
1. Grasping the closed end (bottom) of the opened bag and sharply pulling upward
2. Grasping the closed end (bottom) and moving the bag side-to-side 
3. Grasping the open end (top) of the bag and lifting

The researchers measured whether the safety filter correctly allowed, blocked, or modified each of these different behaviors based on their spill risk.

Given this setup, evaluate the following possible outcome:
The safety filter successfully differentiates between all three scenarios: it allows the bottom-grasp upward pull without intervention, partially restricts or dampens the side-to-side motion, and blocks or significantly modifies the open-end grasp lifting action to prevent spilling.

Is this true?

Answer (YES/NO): NO